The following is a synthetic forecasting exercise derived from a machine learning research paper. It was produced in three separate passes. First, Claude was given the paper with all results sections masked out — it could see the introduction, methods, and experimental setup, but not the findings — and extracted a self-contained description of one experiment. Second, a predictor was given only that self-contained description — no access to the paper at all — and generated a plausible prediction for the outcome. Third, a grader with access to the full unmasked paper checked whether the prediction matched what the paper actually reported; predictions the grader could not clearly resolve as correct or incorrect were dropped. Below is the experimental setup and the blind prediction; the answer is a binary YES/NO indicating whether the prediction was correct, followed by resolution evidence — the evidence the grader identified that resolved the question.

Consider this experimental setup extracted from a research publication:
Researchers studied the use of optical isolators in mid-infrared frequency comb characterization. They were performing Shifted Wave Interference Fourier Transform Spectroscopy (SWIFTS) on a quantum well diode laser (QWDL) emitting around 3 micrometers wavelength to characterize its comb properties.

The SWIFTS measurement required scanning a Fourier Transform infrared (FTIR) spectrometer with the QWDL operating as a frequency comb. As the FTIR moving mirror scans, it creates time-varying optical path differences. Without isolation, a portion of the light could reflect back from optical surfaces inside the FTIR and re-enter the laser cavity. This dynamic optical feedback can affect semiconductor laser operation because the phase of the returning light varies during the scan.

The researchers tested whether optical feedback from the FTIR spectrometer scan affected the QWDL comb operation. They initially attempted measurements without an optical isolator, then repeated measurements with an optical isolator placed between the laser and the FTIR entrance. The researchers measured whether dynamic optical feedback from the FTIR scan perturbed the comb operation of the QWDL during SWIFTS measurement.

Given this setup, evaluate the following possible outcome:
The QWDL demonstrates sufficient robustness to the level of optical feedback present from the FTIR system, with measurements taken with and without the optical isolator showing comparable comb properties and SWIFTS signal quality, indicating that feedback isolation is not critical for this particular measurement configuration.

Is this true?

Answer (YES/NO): NO